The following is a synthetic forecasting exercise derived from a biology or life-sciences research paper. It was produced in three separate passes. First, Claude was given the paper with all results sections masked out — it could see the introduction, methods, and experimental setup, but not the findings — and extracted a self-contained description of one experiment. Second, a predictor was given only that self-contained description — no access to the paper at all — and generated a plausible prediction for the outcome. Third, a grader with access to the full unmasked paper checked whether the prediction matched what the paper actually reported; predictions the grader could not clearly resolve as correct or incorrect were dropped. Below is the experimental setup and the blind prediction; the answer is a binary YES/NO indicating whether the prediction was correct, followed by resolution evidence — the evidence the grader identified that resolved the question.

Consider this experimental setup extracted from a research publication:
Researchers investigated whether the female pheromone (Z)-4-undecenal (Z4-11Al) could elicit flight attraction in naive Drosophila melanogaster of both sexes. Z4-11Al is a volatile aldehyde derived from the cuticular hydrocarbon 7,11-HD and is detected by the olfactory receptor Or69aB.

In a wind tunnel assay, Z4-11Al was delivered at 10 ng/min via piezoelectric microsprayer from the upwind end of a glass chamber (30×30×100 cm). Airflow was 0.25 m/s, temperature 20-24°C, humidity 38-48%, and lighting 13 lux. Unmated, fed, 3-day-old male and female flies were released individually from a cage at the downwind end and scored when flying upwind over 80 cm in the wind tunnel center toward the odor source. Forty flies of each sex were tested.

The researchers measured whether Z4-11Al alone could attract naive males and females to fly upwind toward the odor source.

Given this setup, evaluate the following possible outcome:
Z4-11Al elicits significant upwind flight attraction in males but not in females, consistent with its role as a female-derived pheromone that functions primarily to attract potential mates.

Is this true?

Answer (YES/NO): NO